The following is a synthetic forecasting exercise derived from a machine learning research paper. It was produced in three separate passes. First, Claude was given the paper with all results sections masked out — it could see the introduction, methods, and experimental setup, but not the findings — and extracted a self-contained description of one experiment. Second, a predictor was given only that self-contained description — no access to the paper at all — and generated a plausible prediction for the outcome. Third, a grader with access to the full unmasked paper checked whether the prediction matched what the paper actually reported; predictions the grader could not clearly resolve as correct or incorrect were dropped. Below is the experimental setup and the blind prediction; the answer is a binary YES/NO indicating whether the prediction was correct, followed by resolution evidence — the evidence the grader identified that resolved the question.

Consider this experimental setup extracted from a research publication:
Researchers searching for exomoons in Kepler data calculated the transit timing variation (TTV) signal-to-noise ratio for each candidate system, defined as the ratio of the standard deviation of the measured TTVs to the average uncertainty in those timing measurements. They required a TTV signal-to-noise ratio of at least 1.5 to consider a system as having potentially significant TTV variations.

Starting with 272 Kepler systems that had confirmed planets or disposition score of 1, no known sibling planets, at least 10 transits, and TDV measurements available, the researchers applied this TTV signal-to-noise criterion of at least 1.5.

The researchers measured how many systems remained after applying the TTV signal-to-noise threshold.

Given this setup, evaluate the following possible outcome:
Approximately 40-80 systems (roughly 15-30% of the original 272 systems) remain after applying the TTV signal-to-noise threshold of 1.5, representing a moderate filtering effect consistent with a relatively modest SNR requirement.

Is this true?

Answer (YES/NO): YES